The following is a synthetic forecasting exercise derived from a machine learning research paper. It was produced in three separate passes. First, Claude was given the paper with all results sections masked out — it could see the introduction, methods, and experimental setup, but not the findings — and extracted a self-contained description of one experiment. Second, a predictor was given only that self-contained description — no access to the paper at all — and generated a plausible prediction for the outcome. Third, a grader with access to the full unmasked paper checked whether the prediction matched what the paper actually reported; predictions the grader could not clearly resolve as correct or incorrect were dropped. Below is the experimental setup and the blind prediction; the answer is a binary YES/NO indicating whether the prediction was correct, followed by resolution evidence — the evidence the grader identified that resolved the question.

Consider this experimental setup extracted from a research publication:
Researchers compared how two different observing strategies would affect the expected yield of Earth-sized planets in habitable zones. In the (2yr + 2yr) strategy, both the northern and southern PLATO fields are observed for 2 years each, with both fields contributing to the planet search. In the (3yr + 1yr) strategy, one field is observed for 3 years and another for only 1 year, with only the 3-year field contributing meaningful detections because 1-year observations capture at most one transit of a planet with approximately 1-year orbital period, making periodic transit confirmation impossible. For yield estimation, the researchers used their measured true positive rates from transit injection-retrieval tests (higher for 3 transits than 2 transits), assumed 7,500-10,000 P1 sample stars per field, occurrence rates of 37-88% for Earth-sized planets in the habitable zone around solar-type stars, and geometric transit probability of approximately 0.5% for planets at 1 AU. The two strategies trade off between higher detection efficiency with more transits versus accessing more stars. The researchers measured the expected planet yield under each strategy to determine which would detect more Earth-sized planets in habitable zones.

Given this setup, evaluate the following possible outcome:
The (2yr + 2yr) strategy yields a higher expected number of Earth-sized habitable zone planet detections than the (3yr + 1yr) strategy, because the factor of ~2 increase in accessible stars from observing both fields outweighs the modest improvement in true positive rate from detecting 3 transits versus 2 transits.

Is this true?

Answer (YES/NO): YES